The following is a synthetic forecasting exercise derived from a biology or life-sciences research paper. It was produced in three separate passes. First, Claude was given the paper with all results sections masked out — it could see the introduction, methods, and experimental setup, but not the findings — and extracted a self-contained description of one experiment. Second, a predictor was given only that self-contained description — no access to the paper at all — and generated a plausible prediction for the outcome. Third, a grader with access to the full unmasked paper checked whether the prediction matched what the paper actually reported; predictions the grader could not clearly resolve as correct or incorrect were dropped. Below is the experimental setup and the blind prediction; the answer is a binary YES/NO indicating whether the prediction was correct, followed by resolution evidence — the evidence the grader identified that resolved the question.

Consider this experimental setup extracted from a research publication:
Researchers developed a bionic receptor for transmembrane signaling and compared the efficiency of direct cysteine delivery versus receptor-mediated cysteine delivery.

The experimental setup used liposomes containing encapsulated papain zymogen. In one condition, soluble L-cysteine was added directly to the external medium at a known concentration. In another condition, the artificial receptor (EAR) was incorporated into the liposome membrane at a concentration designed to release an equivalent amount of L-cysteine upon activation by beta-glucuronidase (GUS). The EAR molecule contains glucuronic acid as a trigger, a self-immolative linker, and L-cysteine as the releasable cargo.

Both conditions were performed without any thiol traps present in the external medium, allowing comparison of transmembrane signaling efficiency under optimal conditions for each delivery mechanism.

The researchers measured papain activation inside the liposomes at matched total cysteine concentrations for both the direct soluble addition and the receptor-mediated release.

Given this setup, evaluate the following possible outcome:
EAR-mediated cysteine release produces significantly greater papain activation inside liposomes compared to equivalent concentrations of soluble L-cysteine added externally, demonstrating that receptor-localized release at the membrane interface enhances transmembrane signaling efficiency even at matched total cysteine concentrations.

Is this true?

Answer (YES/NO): YES